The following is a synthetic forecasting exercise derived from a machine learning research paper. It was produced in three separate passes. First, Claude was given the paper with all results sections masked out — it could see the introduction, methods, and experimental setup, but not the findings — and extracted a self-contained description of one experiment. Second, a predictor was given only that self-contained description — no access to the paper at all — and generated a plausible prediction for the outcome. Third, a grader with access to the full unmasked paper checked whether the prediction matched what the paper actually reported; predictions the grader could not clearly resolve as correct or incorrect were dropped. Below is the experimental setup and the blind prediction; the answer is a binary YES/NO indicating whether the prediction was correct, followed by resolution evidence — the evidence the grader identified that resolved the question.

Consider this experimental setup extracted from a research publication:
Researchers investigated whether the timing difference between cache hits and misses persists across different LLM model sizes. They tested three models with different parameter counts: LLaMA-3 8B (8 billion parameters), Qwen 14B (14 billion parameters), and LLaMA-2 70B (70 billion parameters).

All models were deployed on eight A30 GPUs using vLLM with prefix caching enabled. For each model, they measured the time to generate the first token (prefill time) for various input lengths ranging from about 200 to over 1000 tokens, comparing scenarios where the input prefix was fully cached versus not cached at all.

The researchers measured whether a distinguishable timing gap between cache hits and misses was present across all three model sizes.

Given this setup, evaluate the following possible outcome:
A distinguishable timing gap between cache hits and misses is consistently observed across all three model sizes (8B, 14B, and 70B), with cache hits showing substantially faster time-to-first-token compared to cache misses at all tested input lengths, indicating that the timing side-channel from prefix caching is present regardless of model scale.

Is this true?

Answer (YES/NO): YES